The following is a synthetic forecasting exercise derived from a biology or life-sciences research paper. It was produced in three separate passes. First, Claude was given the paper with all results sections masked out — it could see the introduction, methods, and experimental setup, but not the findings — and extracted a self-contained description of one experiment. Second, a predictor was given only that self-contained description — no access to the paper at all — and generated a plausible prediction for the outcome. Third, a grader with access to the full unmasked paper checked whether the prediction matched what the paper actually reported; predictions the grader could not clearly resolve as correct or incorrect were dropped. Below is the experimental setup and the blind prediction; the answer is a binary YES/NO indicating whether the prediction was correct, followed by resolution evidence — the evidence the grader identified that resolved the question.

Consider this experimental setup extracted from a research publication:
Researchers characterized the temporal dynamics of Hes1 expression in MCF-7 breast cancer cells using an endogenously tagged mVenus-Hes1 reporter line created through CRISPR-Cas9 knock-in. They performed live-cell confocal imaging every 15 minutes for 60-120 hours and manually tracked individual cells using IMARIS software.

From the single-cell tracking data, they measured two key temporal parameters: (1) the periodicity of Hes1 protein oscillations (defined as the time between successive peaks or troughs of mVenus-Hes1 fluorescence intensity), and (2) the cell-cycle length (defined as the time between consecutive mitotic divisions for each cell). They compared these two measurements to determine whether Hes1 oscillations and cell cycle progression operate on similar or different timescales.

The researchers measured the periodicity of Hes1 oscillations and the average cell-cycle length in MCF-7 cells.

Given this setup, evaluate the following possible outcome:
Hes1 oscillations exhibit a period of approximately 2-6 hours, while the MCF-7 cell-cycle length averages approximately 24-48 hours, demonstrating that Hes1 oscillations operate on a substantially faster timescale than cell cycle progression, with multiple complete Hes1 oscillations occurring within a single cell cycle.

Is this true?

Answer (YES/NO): NO